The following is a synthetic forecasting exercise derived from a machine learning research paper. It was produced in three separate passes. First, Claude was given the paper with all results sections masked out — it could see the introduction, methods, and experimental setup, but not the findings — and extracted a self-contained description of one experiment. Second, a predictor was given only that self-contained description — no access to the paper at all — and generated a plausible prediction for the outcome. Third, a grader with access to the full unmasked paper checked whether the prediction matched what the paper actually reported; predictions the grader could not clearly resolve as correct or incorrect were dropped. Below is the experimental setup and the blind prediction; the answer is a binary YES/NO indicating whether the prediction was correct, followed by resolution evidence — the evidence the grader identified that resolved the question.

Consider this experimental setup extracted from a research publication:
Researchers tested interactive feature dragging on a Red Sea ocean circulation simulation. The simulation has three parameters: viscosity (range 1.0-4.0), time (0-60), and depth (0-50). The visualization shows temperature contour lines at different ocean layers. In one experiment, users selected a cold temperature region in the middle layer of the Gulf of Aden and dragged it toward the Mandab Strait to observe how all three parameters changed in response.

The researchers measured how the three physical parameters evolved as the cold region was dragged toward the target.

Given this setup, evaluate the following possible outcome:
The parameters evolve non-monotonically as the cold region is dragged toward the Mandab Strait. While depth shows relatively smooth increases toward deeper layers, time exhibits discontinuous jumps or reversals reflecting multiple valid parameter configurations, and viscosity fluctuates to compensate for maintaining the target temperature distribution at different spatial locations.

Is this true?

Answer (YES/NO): NO